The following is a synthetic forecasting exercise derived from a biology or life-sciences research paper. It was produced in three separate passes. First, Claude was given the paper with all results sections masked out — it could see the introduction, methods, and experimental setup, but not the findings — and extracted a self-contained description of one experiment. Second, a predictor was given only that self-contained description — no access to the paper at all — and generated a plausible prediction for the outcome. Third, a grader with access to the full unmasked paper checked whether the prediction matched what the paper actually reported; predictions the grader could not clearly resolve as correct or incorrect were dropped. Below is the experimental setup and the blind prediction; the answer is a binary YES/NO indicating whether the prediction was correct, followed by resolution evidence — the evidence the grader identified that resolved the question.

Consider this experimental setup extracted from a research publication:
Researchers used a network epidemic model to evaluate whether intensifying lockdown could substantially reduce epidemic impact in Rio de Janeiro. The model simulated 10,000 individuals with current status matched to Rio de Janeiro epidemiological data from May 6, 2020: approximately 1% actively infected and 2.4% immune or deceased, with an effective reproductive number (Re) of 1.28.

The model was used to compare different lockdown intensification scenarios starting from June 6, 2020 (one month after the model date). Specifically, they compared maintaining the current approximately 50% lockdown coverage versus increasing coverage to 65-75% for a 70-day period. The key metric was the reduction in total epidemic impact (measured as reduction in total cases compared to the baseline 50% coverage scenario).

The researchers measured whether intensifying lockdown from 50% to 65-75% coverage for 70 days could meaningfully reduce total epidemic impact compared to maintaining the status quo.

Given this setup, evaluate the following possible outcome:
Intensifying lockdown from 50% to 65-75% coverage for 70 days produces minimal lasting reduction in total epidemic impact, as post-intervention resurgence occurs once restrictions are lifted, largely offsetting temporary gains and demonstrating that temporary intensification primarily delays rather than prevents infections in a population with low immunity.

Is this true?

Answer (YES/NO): NO